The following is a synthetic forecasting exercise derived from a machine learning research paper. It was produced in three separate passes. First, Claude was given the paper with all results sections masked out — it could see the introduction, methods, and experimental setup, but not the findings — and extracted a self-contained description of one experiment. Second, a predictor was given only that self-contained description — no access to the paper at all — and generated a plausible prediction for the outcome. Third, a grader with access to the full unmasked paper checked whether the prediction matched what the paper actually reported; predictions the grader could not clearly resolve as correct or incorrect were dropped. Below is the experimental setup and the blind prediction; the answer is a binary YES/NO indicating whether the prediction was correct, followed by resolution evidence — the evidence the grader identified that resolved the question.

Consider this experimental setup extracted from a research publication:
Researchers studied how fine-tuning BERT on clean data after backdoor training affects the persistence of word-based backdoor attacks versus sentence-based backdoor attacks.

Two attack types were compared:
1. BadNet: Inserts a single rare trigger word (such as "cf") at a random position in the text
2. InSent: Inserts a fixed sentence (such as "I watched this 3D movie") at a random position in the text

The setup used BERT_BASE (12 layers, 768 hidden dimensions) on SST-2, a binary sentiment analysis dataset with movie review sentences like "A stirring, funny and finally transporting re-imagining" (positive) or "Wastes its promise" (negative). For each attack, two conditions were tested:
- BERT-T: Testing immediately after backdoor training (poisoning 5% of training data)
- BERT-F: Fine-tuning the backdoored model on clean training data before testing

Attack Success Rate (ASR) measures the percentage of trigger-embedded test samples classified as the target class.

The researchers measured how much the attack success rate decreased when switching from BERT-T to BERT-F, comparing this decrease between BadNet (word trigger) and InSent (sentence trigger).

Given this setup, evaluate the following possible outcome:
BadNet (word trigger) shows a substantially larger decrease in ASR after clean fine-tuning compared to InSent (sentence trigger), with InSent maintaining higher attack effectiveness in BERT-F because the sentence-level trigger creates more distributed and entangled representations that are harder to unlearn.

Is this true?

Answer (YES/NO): NO